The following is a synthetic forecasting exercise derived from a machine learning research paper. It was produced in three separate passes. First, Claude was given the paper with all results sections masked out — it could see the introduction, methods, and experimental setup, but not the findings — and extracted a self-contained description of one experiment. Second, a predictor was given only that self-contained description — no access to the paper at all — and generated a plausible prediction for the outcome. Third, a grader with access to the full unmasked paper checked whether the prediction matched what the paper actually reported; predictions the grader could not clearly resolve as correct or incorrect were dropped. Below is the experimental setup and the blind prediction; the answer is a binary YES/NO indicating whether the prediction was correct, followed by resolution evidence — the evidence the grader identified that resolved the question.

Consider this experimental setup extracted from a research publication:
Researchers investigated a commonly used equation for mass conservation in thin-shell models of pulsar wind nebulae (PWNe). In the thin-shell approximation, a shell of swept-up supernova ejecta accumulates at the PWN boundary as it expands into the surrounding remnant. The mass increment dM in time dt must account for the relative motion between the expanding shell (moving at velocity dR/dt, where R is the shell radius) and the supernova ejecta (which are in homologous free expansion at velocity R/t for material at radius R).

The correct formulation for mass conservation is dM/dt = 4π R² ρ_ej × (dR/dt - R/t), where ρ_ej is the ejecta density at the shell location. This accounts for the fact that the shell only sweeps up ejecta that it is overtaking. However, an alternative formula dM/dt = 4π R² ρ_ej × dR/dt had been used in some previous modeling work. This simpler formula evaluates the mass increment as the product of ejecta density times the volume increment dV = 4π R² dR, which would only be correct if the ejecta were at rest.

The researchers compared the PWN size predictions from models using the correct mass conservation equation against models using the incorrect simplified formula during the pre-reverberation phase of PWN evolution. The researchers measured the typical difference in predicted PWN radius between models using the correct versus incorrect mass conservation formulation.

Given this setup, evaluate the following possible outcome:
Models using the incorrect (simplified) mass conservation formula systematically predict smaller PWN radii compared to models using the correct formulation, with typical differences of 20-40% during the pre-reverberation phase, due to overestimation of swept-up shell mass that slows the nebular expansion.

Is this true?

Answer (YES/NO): NO